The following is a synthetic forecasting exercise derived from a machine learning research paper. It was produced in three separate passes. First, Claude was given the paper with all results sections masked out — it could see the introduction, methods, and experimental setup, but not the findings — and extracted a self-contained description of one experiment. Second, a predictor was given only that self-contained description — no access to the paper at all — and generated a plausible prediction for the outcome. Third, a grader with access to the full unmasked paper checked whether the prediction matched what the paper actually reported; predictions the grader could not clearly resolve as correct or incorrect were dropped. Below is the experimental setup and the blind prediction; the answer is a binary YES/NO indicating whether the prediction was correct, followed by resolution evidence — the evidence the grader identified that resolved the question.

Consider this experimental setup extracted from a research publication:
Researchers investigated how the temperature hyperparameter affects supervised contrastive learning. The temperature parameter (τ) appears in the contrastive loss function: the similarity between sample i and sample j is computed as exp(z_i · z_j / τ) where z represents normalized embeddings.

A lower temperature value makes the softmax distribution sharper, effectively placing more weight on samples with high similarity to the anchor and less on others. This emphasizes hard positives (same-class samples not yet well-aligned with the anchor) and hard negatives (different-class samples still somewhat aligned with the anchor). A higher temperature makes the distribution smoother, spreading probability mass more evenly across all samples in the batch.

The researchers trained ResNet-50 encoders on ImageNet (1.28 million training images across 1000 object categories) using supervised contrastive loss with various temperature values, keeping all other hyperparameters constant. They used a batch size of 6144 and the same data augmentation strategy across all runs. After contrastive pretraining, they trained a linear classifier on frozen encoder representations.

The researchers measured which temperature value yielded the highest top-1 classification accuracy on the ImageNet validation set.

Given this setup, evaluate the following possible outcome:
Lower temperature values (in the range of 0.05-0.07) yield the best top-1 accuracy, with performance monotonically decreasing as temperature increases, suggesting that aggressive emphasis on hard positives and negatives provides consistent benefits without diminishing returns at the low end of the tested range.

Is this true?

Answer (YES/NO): NO